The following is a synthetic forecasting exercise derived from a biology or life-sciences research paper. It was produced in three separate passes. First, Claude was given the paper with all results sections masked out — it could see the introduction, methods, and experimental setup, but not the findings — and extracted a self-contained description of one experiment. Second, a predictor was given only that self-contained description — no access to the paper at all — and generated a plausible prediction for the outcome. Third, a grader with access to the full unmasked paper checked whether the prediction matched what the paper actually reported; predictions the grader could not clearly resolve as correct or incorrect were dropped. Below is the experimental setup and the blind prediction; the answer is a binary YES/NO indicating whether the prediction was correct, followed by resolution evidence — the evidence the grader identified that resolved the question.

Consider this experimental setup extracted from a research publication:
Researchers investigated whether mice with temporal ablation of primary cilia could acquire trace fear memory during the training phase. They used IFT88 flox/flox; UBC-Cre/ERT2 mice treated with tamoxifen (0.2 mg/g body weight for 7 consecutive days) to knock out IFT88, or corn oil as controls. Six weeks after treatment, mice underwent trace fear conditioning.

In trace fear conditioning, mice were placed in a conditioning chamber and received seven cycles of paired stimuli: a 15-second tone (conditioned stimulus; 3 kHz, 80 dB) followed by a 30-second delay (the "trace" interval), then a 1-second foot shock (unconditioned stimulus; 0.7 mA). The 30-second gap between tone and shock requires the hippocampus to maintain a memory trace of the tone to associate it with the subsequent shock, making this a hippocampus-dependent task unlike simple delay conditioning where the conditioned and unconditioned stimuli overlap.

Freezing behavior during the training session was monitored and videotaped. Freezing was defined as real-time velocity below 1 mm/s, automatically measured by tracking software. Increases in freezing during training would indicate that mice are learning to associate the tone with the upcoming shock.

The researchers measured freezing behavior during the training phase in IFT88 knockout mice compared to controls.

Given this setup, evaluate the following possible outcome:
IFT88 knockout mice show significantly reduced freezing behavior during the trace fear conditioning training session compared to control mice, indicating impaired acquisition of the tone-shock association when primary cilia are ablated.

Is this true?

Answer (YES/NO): YES